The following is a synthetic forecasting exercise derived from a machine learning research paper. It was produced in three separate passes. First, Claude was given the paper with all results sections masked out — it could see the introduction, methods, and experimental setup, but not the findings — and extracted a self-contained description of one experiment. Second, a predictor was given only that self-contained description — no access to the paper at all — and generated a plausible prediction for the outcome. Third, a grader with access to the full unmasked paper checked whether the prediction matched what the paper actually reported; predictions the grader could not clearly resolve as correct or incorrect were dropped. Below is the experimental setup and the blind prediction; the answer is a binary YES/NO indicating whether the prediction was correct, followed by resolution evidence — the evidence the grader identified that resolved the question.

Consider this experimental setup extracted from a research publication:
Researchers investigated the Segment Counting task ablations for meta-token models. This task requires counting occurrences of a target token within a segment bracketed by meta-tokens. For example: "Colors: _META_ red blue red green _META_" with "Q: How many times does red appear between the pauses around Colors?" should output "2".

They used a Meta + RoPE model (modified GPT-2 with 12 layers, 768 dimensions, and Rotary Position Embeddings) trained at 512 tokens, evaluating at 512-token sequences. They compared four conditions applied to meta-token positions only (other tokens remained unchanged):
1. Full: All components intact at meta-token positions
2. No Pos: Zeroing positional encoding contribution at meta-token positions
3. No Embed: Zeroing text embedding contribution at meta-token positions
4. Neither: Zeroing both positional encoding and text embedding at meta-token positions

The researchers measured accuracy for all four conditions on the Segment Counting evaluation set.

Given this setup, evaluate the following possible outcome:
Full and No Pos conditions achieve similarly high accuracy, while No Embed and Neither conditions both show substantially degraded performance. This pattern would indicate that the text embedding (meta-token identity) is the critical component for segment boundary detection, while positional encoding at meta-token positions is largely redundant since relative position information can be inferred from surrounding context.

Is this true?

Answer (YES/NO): NO